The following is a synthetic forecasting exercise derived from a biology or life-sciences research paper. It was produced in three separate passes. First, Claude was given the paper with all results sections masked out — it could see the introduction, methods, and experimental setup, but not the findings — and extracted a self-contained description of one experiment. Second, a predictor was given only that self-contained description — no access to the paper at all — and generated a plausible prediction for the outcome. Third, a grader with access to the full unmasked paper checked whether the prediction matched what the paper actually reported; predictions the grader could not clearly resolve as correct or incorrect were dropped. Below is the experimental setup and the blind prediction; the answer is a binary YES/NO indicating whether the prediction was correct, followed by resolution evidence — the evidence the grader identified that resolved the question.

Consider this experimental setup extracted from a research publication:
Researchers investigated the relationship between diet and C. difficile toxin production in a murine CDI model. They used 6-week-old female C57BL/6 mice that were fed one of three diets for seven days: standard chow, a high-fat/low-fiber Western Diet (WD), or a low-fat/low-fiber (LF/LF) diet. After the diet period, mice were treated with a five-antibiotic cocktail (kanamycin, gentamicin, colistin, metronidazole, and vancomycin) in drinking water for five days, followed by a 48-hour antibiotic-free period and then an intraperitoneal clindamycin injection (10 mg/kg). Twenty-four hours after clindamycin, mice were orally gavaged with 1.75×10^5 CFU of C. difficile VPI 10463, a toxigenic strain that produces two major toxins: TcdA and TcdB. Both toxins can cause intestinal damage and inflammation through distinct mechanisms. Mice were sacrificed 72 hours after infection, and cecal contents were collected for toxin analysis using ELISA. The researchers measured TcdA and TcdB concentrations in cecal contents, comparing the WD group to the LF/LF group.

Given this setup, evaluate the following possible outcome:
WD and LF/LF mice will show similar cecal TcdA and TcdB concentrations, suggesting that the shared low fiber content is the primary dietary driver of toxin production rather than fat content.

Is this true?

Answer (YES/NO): NO